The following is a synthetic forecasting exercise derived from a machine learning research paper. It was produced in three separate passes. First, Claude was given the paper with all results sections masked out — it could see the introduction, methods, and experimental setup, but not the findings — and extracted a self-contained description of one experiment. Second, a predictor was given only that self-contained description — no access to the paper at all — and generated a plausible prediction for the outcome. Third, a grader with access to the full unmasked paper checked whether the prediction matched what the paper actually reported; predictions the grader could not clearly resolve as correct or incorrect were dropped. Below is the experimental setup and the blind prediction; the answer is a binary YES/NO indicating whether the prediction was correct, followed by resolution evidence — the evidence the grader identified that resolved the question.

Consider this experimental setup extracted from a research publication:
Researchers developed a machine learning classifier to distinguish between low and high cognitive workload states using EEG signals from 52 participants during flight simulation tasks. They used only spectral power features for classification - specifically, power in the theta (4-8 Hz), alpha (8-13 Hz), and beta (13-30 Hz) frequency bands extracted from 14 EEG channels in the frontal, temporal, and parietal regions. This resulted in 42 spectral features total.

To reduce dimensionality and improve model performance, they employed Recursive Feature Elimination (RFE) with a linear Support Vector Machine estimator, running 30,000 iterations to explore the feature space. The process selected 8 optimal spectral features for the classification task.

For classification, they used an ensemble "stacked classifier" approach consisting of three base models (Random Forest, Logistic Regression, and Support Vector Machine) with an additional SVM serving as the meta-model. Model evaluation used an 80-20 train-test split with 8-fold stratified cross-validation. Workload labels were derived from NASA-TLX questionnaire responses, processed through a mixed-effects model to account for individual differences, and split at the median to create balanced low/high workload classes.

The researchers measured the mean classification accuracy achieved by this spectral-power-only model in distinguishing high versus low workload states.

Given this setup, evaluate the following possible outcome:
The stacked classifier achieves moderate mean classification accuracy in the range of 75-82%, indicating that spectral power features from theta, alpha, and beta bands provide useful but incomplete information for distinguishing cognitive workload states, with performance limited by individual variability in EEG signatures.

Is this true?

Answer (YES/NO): NO